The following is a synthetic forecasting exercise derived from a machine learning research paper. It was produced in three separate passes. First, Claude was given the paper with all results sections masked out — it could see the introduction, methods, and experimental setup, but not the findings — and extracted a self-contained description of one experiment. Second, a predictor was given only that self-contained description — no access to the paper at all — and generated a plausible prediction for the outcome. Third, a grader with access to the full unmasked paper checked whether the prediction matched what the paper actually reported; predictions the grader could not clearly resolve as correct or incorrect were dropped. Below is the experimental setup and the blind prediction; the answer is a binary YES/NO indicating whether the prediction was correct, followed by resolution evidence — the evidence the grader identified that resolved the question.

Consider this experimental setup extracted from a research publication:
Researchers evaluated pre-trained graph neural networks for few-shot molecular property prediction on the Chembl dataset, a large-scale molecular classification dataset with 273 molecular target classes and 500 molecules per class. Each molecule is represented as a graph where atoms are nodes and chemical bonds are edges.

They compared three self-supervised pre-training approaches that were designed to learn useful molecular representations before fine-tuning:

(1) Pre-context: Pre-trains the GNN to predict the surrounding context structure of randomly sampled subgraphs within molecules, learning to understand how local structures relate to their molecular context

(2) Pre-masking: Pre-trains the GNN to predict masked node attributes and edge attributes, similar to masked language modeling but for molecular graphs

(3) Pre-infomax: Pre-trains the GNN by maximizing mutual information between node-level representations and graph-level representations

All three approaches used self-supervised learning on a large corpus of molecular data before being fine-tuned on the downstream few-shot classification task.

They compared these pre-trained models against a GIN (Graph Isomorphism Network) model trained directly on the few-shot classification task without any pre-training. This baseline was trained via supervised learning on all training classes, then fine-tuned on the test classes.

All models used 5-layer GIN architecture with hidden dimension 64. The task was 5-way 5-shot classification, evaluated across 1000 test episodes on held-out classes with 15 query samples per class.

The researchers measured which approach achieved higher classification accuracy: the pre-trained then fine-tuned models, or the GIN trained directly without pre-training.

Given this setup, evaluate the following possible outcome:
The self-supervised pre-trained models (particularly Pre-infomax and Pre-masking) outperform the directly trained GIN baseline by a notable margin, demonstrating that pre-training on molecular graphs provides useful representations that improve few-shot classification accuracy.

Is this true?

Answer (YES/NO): NO